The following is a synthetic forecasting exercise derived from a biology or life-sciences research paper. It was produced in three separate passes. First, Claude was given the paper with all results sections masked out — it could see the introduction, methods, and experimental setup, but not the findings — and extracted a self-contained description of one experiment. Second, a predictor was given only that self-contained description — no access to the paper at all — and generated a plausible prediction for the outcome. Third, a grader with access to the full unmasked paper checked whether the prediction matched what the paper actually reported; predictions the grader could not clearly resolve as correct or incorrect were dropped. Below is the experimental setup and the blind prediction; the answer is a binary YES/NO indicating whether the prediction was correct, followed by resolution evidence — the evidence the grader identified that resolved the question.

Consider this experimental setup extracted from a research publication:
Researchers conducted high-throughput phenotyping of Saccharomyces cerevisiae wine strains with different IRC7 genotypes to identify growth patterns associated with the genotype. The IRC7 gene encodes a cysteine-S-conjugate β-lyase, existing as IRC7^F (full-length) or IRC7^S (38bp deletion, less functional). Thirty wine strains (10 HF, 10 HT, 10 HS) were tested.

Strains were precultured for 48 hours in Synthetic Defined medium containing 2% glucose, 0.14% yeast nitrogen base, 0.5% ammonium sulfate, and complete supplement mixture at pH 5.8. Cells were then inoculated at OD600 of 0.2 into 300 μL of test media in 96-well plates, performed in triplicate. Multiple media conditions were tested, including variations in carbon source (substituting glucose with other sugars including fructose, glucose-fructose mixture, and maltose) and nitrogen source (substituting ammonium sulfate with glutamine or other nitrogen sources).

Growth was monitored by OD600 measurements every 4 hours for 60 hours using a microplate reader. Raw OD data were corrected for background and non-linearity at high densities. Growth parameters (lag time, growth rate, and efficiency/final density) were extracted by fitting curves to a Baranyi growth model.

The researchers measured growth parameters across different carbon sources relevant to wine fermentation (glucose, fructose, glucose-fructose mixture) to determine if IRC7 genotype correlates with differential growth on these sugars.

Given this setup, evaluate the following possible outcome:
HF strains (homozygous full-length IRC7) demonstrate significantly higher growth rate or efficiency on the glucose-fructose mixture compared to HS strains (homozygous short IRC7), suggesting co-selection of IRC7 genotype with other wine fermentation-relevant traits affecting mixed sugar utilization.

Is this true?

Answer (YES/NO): NO